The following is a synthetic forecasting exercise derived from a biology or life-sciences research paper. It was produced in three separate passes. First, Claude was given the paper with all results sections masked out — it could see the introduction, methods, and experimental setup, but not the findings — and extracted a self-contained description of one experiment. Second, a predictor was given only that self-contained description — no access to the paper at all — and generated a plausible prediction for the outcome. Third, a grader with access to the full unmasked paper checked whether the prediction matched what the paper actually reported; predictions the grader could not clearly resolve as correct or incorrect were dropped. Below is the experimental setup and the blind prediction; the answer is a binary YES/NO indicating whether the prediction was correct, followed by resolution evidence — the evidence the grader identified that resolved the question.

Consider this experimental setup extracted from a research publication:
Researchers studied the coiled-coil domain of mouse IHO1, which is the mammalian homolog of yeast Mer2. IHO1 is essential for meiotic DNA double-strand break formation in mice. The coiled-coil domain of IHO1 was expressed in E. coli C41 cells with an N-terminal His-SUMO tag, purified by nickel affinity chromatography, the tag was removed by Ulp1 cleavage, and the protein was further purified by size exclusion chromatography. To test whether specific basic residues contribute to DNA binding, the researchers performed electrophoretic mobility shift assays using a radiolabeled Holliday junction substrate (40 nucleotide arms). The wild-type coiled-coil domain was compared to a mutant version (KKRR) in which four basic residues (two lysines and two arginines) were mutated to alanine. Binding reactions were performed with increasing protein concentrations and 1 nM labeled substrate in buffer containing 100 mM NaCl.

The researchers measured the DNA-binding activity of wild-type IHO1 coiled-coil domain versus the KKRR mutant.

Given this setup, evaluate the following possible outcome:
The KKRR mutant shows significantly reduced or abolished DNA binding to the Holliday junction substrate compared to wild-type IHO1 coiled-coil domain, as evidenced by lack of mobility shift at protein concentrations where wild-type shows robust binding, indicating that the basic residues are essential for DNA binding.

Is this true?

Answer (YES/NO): YES